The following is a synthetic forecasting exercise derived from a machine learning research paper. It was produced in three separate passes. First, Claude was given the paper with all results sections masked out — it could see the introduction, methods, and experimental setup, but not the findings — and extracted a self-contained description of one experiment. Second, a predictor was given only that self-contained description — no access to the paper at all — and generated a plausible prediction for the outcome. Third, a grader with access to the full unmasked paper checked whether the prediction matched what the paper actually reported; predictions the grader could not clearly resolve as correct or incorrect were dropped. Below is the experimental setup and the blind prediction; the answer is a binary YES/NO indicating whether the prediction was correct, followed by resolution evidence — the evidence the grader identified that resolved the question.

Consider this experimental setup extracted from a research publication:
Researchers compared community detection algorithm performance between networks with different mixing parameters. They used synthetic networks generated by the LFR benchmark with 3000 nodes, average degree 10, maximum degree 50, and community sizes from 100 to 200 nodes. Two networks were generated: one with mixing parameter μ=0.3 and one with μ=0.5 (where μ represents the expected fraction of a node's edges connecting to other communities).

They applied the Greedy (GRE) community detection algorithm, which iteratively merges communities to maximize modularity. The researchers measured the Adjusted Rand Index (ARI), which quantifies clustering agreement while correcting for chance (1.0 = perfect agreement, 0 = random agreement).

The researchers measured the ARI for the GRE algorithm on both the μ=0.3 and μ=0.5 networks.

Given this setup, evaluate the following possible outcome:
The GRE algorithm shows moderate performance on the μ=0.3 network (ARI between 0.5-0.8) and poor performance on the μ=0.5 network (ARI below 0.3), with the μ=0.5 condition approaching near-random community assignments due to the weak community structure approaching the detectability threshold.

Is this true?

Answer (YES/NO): NO